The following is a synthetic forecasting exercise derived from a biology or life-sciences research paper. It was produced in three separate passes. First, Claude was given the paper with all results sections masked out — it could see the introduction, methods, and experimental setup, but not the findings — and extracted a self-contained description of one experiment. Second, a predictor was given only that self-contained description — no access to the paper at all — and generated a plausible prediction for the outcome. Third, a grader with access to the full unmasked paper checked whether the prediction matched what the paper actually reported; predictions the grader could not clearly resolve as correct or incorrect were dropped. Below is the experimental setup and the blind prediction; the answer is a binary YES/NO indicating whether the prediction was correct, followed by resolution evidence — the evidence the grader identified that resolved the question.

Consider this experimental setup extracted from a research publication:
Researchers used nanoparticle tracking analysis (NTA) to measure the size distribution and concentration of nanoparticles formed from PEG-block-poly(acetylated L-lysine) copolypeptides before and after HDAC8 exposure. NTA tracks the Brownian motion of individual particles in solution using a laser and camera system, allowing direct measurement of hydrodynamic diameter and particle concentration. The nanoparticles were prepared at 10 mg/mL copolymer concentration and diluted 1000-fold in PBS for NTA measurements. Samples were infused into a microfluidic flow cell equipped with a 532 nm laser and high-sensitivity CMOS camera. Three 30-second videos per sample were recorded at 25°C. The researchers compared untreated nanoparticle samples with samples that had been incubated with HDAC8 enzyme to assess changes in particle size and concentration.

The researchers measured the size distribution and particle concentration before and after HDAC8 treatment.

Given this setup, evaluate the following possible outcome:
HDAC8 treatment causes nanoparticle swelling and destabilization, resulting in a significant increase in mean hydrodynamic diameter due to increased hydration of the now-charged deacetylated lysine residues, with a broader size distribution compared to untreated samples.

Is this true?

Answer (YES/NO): NO